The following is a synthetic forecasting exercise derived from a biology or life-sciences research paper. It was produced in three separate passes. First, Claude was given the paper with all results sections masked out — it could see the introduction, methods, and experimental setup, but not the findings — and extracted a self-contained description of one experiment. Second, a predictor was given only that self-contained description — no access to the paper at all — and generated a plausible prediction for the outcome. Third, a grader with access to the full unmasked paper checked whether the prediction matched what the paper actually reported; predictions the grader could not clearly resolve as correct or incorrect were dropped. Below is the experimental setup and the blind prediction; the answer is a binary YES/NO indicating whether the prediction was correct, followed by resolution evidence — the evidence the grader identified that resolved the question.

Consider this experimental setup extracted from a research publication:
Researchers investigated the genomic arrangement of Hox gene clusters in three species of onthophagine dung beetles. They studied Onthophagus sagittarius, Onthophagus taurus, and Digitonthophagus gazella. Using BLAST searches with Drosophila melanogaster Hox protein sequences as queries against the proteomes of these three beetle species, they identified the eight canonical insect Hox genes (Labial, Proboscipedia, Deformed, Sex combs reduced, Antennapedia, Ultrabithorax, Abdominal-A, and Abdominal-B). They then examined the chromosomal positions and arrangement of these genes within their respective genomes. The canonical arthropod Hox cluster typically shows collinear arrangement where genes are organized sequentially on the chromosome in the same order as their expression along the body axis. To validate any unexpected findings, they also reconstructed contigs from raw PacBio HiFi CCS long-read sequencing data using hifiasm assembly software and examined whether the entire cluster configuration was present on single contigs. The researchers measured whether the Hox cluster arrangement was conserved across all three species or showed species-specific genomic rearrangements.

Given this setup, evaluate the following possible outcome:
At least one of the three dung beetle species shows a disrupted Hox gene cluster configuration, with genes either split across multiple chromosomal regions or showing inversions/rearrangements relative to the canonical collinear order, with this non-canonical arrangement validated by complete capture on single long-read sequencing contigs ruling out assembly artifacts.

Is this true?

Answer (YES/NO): YES